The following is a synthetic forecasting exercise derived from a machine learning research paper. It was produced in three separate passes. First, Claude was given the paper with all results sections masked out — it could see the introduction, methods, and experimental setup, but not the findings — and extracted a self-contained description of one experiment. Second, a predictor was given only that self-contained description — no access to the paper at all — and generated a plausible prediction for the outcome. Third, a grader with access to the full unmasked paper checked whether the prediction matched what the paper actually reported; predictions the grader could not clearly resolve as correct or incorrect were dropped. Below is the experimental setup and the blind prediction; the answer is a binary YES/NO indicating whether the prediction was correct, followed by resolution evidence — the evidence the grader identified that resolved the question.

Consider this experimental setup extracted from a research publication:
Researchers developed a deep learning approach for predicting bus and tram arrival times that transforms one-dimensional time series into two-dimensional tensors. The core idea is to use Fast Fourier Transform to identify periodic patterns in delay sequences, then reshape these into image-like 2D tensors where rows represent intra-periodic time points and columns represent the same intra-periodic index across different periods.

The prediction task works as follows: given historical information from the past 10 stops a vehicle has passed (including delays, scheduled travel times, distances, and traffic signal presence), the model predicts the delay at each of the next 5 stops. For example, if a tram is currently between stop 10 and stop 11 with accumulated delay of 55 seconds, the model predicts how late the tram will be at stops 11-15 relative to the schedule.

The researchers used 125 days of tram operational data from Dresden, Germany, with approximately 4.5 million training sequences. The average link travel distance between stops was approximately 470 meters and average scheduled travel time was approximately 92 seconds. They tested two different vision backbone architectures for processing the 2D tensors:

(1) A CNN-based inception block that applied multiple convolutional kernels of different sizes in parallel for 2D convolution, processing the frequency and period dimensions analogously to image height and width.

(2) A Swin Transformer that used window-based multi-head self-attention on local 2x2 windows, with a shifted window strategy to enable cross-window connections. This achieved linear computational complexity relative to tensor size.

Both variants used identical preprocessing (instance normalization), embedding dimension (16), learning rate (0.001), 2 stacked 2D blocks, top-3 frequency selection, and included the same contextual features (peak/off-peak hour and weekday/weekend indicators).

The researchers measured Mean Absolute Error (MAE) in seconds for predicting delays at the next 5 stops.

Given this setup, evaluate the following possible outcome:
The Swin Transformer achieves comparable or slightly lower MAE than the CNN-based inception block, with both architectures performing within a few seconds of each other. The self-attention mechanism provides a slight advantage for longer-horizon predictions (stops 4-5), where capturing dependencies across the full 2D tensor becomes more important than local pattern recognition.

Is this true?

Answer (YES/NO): NO